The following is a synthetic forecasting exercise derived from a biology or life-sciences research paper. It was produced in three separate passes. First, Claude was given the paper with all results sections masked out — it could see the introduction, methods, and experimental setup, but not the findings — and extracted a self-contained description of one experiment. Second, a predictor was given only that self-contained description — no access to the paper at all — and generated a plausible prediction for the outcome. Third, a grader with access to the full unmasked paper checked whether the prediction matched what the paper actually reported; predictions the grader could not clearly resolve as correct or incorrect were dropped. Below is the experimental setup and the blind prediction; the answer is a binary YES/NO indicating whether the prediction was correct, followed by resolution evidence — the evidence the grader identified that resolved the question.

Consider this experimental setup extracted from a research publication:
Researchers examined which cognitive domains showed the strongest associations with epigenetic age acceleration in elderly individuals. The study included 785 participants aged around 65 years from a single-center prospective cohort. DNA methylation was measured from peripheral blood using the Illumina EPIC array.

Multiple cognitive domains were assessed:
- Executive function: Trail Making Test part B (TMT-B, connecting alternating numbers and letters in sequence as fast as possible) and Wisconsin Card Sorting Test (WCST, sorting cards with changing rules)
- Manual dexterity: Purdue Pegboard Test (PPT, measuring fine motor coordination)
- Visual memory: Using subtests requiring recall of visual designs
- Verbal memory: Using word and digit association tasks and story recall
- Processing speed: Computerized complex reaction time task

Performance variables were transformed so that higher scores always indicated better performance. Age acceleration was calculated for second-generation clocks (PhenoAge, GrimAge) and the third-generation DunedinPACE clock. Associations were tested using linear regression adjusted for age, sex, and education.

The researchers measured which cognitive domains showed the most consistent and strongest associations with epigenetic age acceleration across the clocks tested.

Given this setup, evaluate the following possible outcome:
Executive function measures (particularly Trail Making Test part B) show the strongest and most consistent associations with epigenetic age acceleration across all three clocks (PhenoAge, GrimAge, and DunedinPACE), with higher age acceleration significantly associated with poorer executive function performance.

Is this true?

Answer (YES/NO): NO